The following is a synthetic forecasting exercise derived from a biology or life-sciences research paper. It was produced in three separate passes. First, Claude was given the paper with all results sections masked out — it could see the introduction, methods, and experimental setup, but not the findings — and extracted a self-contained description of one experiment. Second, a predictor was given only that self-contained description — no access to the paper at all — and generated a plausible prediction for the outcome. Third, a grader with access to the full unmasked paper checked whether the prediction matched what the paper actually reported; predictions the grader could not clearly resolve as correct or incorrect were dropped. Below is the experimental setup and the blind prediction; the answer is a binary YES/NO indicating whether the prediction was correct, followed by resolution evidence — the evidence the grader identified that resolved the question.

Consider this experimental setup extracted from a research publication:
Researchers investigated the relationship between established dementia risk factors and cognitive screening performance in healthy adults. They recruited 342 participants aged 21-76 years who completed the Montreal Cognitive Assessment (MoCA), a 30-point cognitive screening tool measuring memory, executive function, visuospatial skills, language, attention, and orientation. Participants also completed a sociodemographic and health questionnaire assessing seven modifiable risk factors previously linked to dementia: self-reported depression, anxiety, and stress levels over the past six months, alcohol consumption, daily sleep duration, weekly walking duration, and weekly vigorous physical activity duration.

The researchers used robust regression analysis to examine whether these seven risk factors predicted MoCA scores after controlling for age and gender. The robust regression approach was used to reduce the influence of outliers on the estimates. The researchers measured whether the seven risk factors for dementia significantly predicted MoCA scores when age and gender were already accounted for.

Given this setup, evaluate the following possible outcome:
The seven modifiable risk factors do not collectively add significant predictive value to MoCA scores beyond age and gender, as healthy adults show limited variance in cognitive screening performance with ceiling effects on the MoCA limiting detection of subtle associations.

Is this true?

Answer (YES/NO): YES